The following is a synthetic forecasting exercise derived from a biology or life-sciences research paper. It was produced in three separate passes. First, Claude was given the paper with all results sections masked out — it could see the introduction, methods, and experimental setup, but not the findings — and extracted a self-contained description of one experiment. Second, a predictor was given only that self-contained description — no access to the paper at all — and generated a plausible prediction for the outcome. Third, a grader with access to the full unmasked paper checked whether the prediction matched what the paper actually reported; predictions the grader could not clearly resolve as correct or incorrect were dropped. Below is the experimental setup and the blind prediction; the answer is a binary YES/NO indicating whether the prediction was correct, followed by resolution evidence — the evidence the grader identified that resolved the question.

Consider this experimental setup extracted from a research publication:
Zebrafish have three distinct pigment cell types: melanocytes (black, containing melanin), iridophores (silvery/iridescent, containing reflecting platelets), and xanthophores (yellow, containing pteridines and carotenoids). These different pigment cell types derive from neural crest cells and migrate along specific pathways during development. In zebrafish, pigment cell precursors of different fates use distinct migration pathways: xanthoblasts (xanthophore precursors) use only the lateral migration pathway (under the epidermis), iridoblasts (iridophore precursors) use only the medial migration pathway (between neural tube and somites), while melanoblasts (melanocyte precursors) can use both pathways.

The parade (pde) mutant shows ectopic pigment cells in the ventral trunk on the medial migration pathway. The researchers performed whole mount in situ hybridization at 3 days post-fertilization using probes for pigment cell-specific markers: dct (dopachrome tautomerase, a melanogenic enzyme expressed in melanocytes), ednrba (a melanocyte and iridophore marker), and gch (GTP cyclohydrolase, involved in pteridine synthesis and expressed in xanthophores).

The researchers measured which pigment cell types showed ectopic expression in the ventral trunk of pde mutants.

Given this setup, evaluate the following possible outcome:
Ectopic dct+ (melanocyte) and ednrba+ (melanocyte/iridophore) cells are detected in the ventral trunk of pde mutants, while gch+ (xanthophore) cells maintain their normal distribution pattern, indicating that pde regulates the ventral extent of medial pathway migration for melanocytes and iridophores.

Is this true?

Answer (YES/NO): YES